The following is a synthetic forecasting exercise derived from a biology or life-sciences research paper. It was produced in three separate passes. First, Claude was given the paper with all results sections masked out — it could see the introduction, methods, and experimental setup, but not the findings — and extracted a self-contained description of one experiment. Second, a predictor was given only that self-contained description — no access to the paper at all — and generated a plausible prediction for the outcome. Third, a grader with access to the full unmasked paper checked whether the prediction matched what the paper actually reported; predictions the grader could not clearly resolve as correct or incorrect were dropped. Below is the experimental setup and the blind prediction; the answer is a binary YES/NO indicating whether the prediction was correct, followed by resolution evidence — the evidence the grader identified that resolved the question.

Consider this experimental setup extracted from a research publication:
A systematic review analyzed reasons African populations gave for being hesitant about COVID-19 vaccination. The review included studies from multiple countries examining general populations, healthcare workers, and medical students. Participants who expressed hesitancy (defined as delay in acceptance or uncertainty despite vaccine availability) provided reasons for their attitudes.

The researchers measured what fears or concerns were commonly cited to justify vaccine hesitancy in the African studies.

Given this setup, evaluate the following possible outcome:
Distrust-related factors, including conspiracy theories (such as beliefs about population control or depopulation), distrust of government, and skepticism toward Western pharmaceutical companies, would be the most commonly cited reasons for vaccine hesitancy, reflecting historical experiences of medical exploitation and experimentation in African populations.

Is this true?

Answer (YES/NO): NO